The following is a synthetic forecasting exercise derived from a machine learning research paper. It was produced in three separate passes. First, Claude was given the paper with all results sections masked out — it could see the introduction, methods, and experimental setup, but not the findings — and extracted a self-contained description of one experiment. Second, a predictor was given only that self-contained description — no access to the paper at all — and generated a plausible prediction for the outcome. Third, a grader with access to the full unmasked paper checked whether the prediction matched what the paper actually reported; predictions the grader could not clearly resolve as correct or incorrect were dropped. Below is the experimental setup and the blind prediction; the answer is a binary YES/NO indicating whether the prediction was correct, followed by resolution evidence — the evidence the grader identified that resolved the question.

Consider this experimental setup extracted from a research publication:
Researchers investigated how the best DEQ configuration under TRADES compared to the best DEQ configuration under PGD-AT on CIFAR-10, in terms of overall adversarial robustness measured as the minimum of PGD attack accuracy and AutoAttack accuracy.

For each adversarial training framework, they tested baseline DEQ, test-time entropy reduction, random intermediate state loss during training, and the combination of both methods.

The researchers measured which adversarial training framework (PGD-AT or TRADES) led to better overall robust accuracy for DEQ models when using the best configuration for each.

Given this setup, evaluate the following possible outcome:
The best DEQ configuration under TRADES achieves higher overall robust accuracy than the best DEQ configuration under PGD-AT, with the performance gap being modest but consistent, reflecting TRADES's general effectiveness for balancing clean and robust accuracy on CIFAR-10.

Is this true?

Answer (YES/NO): YES